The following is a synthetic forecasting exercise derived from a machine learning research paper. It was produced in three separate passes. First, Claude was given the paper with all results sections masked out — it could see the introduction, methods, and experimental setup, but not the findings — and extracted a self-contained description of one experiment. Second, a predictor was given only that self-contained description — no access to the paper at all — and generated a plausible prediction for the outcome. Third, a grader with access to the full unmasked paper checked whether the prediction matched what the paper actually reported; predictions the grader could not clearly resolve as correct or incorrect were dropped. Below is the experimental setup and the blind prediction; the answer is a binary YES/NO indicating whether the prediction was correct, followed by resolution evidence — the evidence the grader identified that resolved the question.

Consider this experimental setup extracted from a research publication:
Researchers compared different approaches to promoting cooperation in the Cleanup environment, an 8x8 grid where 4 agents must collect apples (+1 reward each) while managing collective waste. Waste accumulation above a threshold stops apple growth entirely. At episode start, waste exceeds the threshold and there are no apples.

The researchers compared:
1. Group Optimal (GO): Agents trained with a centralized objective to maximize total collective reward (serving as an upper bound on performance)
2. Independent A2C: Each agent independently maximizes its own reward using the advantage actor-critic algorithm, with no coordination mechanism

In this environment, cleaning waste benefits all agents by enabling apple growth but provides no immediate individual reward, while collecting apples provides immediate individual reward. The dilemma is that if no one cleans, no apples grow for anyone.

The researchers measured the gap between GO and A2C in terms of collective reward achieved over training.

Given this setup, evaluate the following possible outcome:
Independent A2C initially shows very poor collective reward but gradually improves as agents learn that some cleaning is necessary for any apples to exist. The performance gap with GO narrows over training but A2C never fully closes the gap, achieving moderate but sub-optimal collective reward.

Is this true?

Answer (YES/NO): NO